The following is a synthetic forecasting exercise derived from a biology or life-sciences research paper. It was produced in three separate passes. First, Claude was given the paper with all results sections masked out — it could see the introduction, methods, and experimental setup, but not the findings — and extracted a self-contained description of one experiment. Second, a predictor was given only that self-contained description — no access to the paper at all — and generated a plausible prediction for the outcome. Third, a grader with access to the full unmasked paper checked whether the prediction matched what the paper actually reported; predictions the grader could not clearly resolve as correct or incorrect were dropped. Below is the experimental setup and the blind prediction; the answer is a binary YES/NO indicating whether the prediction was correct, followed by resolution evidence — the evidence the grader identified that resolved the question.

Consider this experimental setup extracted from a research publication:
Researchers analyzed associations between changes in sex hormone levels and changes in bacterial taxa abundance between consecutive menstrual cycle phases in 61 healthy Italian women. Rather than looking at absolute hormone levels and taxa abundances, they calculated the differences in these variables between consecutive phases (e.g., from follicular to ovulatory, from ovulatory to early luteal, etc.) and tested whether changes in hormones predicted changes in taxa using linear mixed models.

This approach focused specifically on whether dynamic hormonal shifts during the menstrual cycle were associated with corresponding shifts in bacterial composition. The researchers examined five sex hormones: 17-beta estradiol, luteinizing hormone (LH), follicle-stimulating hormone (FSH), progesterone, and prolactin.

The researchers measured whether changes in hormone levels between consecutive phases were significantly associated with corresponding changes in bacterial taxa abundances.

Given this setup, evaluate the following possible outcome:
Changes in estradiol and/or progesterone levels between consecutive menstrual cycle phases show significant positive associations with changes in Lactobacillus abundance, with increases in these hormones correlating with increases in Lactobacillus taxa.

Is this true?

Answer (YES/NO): NO